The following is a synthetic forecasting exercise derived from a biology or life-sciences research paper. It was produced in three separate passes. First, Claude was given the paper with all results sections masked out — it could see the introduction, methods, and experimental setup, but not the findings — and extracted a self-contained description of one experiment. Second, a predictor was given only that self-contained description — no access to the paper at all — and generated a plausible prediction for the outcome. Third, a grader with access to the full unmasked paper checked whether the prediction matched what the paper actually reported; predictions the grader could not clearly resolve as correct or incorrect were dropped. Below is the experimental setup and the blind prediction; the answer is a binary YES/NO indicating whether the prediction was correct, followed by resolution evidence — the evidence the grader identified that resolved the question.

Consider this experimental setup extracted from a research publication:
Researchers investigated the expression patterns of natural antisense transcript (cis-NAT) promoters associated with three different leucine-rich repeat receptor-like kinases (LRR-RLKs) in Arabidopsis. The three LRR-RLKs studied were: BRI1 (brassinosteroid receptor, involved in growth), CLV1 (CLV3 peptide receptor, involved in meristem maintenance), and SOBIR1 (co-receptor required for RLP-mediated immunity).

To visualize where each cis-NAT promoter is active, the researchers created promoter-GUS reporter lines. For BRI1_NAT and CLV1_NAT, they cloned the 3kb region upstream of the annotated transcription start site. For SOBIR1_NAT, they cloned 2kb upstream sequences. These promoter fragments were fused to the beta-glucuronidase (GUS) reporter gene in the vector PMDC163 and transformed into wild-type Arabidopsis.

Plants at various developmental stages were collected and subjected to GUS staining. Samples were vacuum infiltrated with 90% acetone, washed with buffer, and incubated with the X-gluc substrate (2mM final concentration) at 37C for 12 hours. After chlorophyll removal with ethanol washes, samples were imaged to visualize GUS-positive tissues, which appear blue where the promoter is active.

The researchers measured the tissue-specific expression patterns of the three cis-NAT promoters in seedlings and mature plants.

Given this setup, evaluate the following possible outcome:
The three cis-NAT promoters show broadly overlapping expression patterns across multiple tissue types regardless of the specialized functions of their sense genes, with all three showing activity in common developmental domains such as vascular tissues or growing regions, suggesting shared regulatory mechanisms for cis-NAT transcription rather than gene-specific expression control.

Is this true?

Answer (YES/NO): NO